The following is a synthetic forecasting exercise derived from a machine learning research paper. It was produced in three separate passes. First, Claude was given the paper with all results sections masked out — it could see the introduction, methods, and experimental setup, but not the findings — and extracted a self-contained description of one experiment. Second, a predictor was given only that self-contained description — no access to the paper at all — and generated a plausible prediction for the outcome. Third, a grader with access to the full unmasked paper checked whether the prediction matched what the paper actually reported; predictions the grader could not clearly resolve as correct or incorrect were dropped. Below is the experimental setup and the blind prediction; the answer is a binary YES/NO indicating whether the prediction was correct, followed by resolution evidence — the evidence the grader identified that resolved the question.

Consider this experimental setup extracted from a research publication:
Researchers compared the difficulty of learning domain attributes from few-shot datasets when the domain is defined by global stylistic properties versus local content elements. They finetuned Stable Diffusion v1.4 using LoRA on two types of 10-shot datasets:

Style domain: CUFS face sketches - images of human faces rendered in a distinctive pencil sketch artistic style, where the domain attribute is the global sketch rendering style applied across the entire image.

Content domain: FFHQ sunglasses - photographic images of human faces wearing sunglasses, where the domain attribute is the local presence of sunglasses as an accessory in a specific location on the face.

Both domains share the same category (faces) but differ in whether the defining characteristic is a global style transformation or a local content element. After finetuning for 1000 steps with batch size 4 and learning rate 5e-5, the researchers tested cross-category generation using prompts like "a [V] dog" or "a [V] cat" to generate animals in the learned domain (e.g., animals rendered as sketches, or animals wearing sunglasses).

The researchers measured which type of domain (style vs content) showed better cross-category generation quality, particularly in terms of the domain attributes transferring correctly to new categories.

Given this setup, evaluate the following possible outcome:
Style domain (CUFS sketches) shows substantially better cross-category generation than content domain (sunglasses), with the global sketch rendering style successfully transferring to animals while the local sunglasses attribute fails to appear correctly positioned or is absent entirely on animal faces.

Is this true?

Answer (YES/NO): YES